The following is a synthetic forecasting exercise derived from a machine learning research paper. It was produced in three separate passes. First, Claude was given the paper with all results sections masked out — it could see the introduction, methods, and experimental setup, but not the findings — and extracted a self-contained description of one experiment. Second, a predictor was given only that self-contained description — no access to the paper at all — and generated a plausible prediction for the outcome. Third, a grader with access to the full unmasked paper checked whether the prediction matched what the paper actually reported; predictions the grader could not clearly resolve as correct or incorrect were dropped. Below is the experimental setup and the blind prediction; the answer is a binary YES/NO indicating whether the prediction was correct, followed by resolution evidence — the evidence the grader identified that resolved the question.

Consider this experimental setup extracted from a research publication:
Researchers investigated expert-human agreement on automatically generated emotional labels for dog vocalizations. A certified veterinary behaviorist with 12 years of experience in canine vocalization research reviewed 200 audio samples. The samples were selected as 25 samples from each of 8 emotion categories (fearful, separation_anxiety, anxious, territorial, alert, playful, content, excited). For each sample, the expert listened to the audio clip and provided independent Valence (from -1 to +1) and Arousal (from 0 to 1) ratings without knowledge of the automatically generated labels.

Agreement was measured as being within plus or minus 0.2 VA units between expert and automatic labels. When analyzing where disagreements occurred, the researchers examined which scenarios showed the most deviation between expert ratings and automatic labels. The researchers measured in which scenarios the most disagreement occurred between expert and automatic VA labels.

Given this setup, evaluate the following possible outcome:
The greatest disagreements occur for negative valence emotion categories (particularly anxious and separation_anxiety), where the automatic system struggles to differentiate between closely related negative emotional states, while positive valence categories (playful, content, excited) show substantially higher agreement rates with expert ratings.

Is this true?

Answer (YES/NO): NO